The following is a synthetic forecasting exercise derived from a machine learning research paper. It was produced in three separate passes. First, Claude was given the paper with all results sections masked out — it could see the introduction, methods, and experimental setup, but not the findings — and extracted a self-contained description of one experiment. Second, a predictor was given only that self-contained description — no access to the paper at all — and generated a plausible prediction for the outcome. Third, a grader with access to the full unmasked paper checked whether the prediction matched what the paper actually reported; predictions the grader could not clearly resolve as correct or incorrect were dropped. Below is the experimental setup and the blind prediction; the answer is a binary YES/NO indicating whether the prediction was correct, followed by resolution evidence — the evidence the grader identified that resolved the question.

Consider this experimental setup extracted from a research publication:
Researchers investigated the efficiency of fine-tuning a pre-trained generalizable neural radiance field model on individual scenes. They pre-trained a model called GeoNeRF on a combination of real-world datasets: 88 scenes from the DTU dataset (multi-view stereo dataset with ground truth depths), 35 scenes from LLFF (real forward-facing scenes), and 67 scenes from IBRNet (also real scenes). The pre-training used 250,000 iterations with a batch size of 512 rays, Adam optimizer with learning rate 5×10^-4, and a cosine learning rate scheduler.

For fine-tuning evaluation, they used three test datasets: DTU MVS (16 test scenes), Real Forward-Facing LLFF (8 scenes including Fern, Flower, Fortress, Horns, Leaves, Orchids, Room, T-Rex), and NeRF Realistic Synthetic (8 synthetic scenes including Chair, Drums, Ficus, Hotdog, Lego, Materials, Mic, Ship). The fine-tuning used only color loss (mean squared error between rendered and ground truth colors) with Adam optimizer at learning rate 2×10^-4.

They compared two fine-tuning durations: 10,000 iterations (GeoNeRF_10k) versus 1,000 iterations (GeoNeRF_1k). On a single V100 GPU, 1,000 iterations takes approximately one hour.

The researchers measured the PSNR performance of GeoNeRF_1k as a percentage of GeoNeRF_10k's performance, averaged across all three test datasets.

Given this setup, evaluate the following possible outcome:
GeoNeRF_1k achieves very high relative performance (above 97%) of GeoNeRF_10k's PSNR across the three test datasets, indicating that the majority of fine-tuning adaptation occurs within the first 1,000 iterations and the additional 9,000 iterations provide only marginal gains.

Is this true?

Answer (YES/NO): YES